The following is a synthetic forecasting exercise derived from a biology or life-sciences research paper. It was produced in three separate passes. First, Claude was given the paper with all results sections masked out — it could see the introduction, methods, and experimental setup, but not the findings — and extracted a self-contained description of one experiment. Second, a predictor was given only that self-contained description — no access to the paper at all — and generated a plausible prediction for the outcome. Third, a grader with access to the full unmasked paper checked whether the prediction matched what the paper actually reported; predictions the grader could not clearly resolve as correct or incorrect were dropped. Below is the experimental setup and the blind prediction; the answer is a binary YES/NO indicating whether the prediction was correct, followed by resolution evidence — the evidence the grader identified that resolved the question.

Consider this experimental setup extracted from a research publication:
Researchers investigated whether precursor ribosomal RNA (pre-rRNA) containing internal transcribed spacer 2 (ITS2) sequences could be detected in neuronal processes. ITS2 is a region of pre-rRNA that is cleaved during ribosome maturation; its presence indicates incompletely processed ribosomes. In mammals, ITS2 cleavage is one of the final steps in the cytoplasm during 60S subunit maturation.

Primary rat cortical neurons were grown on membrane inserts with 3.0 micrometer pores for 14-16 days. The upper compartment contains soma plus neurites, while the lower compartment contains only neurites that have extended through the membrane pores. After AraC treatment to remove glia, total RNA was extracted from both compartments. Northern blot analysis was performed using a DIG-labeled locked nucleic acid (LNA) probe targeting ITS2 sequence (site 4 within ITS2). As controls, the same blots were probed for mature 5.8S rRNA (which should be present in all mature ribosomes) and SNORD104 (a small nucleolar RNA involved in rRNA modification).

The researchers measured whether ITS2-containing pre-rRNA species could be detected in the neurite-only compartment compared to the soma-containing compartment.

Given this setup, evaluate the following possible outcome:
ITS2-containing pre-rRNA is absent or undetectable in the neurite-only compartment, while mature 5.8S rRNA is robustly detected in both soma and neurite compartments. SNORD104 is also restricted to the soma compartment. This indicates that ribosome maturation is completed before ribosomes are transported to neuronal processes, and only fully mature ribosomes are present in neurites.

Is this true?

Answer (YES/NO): NO